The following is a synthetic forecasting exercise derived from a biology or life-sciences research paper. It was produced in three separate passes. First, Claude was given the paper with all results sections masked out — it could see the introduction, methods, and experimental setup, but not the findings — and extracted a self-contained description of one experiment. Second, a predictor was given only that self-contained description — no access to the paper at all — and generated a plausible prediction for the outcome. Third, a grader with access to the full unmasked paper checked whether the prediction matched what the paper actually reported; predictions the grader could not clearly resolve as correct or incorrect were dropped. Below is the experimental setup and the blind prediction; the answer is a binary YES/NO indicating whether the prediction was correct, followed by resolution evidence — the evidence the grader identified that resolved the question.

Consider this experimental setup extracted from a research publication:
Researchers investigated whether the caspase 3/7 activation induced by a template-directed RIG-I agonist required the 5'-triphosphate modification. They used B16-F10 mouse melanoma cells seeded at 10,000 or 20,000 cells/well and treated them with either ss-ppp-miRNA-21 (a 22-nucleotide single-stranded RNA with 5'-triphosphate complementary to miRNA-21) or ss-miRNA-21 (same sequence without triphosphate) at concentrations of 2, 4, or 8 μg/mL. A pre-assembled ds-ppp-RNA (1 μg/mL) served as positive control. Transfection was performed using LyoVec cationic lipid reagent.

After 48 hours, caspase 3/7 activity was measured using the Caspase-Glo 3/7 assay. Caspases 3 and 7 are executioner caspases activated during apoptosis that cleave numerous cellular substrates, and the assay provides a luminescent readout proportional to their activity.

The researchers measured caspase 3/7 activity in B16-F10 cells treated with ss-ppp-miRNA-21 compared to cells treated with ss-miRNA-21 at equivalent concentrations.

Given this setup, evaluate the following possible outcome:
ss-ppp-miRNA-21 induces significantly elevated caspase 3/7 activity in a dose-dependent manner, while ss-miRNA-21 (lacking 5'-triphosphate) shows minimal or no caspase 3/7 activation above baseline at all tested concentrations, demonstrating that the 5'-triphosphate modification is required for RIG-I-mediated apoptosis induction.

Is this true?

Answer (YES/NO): YES